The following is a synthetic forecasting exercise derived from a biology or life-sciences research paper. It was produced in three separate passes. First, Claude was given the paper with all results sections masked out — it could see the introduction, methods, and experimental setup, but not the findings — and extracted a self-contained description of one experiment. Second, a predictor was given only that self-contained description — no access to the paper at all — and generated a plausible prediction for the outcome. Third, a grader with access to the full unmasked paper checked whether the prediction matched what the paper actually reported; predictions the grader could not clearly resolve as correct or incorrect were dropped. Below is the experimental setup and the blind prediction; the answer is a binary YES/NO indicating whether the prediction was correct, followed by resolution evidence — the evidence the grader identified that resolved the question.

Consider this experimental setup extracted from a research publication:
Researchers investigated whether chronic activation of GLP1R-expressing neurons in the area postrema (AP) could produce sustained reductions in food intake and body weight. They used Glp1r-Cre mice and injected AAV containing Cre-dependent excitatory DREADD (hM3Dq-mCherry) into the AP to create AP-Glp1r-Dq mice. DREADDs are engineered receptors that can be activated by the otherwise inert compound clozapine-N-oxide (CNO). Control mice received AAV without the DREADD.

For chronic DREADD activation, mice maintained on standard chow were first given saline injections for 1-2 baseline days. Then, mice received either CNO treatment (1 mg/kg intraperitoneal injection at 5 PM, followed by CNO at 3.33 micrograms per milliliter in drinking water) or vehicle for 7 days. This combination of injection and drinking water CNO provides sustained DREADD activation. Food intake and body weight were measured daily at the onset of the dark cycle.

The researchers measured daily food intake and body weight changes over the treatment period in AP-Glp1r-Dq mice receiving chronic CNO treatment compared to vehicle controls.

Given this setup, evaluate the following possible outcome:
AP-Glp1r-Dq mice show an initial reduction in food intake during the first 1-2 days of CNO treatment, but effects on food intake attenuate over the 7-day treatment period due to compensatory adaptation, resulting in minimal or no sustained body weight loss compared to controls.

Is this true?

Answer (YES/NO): NO